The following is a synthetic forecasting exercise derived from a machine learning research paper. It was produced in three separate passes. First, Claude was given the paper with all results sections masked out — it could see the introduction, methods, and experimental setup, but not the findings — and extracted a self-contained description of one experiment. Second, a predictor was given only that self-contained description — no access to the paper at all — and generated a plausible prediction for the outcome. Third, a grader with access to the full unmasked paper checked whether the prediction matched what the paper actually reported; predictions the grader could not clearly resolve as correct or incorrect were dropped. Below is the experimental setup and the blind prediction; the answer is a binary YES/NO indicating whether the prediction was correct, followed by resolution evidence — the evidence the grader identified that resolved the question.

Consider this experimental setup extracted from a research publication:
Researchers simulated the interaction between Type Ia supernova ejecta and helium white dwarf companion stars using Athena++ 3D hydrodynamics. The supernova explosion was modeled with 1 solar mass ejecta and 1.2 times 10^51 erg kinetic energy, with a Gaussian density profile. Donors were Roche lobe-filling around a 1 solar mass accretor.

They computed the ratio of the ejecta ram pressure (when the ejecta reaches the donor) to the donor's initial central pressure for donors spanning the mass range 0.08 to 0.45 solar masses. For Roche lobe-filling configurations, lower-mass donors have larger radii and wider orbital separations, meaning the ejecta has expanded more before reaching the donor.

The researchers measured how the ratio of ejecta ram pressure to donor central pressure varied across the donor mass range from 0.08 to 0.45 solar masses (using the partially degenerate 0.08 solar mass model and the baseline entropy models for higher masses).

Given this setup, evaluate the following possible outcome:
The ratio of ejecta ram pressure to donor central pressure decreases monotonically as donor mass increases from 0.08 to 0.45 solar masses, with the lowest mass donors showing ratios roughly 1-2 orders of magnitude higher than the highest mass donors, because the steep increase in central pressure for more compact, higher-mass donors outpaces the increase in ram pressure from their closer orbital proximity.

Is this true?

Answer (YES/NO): YES